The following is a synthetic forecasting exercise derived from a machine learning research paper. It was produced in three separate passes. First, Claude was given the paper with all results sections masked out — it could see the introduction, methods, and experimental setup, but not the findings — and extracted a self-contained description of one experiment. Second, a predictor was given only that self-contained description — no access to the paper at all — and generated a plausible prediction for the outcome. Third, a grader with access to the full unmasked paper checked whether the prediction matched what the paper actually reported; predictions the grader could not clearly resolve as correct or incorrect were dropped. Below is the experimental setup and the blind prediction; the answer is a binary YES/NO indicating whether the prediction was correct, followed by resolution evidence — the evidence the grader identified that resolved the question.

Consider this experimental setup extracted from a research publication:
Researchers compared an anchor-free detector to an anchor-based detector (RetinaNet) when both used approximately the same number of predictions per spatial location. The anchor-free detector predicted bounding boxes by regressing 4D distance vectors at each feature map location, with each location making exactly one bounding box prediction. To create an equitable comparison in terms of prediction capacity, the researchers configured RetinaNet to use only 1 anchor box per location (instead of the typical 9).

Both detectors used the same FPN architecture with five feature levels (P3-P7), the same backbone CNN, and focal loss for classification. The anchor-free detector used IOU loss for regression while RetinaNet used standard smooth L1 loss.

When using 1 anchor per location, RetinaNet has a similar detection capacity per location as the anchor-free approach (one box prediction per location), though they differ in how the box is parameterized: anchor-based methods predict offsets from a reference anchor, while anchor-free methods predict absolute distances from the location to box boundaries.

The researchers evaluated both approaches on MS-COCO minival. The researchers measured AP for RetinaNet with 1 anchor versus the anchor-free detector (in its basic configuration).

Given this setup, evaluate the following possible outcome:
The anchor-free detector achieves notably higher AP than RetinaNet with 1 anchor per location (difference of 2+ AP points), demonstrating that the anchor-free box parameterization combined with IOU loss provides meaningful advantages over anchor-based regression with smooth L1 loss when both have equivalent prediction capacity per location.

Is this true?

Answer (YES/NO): YES